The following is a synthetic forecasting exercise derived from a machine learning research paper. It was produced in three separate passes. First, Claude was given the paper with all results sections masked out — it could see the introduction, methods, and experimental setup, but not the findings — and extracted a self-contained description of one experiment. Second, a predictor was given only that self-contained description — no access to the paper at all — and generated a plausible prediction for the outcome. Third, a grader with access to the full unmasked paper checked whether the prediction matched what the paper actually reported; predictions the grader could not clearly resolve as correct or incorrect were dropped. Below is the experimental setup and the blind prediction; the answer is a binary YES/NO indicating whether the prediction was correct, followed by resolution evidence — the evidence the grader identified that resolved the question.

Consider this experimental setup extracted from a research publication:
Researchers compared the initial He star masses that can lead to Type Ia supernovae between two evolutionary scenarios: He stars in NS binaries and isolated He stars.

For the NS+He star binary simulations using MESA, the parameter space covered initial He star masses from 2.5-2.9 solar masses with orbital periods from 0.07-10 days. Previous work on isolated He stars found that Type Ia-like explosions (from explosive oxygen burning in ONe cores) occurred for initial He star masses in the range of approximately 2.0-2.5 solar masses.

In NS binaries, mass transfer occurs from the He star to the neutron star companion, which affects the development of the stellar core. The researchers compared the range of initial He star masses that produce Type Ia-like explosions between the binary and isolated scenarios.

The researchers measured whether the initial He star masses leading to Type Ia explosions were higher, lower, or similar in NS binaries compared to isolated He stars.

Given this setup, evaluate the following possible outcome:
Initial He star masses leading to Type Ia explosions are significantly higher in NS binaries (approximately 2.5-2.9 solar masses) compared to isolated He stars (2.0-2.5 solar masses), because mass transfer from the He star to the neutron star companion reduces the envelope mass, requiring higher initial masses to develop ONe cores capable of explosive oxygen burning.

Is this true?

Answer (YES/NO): YES